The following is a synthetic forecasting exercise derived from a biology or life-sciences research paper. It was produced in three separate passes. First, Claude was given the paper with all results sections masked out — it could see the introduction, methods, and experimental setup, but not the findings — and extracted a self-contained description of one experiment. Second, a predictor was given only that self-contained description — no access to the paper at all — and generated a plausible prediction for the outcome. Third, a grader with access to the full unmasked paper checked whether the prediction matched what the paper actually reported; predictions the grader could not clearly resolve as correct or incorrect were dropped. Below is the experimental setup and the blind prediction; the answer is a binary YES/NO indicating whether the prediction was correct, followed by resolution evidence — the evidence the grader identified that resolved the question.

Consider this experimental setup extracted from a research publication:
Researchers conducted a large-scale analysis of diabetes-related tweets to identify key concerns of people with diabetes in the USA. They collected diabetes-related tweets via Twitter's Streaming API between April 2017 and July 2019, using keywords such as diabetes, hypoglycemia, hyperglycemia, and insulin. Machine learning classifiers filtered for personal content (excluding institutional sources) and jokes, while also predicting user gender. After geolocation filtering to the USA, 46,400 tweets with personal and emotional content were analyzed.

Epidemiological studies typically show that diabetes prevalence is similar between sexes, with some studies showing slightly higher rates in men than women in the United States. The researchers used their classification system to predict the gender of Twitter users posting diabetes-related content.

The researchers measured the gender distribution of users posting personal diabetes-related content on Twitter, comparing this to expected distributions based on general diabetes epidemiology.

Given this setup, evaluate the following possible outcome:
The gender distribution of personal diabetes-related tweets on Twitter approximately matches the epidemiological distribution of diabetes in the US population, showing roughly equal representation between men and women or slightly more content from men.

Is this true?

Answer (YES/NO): NO